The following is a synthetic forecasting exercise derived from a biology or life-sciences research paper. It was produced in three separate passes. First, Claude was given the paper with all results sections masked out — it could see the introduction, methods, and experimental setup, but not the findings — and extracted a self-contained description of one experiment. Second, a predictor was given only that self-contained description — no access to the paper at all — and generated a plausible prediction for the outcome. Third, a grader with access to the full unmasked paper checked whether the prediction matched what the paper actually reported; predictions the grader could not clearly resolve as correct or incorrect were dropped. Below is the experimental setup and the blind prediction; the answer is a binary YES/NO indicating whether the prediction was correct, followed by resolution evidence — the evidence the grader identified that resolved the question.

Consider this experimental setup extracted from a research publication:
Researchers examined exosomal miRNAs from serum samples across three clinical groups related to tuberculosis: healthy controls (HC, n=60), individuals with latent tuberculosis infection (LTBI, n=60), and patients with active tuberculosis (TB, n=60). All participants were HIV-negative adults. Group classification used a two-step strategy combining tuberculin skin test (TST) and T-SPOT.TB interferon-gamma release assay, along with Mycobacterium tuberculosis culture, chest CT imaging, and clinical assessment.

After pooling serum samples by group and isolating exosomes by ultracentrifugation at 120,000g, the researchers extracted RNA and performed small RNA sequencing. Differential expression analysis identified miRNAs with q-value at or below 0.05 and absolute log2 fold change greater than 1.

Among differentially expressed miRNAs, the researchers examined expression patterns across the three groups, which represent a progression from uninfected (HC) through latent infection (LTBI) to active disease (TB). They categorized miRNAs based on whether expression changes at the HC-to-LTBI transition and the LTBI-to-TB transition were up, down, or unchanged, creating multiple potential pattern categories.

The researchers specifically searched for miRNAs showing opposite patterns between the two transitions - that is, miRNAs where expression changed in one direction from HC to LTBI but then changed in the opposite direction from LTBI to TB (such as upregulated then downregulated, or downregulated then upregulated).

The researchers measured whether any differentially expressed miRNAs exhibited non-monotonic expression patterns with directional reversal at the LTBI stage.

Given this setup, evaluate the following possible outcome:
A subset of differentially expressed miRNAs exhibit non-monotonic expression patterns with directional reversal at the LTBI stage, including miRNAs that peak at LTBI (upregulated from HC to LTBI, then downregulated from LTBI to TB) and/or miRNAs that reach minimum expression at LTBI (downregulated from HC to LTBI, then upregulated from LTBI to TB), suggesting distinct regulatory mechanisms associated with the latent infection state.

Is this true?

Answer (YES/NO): YES